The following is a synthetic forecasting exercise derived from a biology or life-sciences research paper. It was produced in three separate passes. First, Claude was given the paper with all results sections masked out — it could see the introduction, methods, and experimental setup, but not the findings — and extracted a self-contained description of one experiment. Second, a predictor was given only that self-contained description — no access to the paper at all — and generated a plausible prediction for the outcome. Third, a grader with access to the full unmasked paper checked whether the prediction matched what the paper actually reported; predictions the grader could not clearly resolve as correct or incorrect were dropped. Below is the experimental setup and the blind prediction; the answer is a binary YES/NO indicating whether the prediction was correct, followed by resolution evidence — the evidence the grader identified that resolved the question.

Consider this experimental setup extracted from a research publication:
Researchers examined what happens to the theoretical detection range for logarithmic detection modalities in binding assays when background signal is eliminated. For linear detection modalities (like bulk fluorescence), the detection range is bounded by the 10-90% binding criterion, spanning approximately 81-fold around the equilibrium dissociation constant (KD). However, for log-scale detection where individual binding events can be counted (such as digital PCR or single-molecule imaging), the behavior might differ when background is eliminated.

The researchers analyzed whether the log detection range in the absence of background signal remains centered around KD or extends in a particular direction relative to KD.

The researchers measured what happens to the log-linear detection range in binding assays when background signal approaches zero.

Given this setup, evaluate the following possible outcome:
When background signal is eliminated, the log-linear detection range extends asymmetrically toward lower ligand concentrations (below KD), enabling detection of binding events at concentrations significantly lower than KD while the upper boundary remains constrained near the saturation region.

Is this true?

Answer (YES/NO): YES